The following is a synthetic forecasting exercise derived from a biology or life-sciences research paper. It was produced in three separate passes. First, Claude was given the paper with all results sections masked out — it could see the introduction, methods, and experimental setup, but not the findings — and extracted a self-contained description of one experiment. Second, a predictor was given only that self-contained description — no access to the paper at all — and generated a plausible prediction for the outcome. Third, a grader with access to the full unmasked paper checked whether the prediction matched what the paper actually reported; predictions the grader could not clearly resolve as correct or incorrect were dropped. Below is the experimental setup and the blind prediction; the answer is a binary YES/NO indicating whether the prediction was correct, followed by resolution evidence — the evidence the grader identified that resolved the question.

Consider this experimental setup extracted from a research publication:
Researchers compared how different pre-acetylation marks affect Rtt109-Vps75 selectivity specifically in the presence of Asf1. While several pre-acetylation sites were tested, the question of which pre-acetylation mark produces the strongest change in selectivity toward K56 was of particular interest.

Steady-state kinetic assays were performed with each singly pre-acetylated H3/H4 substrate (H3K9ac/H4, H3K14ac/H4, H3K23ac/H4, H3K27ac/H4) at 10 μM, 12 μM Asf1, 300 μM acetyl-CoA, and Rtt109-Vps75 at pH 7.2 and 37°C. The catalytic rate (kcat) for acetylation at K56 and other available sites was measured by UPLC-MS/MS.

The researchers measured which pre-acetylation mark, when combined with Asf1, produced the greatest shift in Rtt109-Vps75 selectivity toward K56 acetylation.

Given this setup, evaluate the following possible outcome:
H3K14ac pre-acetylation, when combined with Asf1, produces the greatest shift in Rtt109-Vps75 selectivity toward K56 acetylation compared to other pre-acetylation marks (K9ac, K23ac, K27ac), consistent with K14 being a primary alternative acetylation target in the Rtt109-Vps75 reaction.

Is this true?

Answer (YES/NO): YES